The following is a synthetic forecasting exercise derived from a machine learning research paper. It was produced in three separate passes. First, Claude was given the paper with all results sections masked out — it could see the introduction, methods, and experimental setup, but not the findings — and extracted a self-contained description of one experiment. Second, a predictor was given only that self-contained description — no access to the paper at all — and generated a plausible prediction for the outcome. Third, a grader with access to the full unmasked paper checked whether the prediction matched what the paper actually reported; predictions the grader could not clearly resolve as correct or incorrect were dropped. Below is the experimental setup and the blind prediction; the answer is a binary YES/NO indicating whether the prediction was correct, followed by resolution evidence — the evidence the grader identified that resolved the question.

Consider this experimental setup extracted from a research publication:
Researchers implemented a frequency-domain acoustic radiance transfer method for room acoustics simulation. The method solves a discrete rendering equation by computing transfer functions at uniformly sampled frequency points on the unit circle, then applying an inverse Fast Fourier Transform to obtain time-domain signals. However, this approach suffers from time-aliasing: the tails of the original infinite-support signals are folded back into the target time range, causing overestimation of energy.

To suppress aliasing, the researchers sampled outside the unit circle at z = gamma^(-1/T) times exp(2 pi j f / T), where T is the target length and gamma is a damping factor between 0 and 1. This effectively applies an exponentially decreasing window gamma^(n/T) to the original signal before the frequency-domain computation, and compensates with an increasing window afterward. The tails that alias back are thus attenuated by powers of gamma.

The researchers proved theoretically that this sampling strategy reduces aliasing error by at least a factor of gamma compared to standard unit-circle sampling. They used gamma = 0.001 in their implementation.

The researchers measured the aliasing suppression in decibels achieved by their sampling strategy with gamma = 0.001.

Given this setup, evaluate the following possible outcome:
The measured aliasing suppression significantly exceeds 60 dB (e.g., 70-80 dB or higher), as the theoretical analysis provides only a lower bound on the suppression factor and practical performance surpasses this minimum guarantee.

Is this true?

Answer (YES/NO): NO